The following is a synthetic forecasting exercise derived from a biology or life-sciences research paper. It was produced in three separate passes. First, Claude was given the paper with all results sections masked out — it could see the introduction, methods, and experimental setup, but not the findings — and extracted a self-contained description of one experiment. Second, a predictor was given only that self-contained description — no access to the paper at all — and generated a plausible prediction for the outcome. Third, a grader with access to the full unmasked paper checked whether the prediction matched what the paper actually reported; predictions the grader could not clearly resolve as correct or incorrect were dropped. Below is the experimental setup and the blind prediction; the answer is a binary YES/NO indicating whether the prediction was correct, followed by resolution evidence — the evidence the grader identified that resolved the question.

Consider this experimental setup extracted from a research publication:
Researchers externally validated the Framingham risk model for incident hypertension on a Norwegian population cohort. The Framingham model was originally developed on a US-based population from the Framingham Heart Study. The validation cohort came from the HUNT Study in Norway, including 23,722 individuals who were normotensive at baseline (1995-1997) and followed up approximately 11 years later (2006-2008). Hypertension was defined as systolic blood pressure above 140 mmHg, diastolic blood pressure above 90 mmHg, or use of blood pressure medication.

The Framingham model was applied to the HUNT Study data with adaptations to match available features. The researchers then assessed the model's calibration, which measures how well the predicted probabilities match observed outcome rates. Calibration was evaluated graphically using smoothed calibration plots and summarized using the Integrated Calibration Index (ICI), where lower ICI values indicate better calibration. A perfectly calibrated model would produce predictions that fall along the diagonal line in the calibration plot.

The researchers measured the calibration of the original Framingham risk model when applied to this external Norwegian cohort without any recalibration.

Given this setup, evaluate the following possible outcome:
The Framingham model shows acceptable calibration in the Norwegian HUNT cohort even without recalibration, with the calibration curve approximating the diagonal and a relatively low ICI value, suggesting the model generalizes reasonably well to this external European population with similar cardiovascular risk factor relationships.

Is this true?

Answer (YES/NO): NO